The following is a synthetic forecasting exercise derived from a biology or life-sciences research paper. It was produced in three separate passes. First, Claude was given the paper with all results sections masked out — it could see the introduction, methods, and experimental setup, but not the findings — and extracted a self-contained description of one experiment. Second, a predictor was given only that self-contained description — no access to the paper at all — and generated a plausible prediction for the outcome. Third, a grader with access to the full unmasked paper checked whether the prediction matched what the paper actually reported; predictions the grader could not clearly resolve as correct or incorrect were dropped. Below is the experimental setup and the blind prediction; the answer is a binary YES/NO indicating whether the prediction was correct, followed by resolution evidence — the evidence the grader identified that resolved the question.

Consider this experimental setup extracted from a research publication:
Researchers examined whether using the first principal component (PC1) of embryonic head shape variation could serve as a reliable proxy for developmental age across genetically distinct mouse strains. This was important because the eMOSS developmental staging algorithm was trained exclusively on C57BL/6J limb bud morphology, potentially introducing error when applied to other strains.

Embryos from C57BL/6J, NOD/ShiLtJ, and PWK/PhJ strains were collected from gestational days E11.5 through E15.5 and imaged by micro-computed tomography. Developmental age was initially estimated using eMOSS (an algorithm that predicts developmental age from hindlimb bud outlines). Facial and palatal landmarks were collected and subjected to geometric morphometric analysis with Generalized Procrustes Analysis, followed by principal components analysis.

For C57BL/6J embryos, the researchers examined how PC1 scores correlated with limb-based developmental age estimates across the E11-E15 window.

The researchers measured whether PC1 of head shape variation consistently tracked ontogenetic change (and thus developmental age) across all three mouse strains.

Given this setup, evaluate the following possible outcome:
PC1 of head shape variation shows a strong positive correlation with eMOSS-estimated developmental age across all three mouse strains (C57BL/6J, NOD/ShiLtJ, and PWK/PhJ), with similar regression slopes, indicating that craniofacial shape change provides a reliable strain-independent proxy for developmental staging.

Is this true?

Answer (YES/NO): NO